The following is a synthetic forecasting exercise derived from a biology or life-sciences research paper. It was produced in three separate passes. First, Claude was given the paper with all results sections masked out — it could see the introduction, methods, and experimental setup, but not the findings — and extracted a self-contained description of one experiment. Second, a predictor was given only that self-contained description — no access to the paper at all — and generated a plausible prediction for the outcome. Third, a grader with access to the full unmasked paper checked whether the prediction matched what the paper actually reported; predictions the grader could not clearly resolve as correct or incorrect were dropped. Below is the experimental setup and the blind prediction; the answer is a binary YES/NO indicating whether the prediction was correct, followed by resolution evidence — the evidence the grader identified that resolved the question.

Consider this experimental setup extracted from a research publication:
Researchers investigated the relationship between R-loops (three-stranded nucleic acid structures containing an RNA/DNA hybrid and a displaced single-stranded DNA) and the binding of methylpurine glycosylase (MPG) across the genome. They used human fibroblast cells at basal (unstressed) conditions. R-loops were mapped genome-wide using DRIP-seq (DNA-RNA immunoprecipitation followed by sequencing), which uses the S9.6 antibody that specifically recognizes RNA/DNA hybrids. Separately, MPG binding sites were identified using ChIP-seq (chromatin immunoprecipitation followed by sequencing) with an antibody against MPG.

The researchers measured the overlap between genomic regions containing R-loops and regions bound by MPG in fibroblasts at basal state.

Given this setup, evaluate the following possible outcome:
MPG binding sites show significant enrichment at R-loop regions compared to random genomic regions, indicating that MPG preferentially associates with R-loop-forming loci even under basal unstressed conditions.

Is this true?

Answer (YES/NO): YES